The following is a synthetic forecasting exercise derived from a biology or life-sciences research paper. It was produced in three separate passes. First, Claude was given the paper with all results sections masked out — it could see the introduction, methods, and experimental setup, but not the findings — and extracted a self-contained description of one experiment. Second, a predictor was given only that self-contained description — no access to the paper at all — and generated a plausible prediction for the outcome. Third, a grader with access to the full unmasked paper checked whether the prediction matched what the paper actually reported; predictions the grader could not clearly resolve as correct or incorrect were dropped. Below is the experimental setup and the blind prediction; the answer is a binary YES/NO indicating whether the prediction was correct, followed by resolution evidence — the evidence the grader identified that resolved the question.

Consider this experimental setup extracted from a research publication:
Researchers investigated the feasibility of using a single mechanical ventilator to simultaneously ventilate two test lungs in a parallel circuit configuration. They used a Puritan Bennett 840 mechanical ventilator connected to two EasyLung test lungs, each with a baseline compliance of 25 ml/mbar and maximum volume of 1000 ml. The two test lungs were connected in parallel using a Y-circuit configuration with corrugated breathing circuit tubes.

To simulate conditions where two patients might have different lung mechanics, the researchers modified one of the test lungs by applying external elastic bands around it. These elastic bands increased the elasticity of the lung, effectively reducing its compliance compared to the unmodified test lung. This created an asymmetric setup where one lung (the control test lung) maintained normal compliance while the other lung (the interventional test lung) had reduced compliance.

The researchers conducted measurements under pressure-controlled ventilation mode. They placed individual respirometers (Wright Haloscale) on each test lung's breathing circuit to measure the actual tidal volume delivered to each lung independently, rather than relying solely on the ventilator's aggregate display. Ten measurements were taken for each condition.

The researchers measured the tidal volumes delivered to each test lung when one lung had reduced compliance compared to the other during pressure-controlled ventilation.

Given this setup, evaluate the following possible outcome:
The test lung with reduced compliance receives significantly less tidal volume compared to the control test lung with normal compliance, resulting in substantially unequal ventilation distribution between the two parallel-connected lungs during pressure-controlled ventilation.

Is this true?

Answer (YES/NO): YES